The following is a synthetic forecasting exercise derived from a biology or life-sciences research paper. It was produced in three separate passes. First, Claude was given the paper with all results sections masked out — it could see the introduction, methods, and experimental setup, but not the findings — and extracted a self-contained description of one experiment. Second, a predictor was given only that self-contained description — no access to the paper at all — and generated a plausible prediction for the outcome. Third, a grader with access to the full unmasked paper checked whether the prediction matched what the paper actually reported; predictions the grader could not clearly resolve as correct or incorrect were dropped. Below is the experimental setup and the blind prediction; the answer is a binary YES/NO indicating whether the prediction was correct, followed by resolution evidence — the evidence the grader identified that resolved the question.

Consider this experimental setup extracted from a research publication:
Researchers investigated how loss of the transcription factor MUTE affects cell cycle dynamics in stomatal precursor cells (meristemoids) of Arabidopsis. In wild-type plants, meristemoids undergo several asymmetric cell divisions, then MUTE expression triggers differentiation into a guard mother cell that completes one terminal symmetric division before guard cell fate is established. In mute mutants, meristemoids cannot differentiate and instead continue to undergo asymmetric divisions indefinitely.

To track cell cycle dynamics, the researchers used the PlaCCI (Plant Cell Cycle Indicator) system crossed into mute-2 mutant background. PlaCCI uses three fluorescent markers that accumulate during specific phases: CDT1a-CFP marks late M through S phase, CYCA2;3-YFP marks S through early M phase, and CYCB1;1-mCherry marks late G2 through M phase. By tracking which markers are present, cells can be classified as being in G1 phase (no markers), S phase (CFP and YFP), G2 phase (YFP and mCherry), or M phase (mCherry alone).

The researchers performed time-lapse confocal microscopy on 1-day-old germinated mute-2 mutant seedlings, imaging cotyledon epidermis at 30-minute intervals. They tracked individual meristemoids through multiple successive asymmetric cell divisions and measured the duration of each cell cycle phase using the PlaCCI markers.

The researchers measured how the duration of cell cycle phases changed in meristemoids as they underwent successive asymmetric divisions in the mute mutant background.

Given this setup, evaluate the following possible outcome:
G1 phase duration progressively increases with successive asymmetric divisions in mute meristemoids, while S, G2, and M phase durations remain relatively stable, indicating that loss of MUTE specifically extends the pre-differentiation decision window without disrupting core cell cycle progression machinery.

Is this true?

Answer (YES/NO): NO